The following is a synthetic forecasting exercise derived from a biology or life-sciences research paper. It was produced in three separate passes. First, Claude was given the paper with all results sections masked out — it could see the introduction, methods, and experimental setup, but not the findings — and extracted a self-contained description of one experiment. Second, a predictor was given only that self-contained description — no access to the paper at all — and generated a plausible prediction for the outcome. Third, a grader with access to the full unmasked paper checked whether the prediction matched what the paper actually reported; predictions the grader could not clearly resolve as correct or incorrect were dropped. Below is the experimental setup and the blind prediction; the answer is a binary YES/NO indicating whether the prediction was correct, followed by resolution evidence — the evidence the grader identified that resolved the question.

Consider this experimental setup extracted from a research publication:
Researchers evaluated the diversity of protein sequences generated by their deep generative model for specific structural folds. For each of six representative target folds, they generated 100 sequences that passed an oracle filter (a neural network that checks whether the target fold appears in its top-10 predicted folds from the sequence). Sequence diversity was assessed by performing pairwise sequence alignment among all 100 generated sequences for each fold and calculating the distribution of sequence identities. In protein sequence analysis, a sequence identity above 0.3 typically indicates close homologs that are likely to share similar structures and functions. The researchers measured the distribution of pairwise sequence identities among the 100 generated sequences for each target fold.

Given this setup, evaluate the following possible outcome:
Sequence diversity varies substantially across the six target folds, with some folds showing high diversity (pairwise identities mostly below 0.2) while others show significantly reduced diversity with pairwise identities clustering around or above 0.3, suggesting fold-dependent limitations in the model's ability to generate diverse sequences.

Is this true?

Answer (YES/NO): NO